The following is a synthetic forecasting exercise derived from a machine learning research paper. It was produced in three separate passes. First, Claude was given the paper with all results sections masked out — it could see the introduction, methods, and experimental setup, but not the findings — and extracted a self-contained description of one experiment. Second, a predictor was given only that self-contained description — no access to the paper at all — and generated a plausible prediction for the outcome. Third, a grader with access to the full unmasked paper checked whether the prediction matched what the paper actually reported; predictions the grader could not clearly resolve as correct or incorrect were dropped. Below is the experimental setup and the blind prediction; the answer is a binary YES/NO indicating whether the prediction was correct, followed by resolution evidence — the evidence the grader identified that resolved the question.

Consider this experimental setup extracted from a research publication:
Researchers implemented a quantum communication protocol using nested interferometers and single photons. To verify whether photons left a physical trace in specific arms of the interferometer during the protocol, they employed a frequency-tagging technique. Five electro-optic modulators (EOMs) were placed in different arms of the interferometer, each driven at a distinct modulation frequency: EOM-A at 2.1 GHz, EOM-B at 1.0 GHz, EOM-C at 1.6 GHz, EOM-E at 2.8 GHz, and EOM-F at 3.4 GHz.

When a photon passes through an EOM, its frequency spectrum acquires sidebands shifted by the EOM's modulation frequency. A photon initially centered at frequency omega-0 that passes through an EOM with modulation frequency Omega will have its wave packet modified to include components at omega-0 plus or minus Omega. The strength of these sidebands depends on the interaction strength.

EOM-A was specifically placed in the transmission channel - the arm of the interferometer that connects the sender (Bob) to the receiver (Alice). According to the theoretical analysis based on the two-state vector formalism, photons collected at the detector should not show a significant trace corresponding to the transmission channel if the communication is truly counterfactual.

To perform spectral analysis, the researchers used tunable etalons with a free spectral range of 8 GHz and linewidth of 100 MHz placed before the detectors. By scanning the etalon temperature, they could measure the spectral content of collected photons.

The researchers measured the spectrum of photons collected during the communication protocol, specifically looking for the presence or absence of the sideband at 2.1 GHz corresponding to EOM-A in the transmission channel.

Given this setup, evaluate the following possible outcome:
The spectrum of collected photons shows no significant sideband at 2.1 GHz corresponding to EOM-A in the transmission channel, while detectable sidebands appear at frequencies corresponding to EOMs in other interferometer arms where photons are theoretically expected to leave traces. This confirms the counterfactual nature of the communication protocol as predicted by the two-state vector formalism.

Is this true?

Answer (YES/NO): YES